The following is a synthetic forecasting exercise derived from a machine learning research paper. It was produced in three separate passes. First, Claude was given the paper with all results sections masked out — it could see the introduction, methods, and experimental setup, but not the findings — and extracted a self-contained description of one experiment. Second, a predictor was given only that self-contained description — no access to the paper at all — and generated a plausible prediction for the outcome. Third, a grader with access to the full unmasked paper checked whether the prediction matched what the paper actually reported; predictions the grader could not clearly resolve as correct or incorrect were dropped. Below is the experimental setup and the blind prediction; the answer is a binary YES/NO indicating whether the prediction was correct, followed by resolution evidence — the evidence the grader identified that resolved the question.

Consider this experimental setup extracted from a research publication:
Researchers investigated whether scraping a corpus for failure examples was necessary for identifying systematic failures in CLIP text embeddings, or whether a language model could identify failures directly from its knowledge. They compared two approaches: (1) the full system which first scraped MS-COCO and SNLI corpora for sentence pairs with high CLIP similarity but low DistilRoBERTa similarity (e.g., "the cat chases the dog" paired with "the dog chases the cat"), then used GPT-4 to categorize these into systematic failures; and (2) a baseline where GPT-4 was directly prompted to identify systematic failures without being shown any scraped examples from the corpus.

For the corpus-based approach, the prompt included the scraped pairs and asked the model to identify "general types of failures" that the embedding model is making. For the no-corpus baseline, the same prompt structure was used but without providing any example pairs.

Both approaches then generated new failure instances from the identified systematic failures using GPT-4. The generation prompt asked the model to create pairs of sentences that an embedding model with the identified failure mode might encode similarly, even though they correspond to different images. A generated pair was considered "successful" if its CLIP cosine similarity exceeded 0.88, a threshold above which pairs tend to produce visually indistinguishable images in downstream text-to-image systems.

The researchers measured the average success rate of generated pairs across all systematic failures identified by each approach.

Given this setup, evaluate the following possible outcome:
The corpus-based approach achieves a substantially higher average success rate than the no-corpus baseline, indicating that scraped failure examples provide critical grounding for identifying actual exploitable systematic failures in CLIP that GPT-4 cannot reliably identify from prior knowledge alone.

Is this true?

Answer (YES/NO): YES